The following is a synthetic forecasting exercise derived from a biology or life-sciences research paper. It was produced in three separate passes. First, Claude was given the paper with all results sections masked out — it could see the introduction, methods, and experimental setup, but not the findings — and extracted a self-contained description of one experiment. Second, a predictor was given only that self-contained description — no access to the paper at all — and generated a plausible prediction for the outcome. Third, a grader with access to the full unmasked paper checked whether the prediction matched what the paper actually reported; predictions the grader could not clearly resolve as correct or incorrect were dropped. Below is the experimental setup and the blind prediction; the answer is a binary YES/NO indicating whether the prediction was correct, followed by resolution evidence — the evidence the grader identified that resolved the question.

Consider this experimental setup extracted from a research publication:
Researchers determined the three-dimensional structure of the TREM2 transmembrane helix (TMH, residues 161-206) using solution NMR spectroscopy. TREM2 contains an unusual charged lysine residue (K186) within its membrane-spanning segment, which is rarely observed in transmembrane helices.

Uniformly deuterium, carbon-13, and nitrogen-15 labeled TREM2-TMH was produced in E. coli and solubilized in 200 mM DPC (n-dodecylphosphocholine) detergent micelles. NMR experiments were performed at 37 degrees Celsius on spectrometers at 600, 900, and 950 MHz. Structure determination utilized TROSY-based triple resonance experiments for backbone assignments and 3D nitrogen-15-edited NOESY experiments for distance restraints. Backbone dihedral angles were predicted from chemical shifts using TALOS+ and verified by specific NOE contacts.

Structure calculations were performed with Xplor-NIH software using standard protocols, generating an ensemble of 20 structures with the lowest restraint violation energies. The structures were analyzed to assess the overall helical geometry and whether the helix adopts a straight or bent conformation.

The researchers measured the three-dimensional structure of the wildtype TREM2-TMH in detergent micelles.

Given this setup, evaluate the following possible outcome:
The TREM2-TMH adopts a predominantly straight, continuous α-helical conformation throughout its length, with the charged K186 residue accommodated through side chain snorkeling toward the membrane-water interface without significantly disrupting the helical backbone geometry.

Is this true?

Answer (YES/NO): NO